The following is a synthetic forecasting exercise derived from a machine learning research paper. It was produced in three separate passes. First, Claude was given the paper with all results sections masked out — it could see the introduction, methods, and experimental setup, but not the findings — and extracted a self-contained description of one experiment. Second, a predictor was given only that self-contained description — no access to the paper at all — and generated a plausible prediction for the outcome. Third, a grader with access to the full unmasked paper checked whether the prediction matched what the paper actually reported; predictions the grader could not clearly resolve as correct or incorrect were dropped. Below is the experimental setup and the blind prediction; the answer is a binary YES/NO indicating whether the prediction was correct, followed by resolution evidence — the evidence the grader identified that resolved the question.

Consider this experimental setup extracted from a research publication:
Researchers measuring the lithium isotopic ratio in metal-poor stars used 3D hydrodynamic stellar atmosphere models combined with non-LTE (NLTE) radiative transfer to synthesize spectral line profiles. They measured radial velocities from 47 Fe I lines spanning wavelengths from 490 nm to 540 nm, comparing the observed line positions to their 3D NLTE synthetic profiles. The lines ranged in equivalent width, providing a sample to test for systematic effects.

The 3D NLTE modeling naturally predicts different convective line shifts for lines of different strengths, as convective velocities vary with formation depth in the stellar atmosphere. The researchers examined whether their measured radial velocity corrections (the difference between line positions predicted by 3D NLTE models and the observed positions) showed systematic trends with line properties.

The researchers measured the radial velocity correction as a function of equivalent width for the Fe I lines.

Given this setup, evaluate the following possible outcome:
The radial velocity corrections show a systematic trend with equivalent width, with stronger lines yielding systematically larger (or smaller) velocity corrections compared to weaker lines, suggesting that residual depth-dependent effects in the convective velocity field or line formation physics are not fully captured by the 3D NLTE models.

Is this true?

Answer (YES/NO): YES